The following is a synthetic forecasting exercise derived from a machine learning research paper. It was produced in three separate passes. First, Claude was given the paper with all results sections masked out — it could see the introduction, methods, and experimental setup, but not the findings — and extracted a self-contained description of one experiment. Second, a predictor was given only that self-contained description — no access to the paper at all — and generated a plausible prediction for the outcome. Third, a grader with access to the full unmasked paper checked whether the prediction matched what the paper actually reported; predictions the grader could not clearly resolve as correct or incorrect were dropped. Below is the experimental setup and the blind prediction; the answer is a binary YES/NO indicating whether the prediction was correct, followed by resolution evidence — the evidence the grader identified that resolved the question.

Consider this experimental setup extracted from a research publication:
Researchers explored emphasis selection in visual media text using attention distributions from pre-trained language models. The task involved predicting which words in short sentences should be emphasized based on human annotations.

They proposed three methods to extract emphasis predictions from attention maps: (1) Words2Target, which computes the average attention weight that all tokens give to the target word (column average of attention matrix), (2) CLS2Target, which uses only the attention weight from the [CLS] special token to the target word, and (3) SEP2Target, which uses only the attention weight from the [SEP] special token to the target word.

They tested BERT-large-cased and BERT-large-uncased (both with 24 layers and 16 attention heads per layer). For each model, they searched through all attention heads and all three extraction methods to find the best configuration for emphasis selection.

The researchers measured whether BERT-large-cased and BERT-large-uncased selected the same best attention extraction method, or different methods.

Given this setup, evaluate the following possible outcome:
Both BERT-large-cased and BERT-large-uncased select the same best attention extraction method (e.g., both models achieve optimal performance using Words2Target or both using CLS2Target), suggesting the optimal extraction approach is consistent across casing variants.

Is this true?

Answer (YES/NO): NO